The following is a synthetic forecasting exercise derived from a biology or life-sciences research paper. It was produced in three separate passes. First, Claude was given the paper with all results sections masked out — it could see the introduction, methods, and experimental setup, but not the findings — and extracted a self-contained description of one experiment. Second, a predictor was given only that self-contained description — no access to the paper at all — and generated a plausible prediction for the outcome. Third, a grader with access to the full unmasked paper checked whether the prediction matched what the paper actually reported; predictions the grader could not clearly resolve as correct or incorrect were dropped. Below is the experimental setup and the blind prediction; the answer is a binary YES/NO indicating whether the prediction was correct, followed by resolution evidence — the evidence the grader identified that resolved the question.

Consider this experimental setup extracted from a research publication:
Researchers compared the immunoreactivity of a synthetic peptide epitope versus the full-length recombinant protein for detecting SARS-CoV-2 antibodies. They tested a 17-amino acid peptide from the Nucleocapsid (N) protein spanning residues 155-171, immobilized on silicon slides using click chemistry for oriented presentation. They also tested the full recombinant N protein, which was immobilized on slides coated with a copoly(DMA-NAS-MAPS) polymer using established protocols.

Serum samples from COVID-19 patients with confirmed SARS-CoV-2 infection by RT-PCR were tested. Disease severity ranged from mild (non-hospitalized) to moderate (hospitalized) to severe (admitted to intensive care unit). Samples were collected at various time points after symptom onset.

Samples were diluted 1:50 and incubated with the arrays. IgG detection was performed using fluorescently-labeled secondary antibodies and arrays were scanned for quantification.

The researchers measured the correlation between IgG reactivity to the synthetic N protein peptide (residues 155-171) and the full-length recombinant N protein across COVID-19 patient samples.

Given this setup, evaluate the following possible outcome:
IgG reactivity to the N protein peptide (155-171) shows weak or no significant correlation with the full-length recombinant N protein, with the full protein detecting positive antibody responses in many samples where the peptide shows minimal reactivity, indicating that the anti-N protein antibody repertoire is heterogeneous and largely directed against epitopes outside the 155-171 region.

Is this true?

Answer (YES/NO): NO